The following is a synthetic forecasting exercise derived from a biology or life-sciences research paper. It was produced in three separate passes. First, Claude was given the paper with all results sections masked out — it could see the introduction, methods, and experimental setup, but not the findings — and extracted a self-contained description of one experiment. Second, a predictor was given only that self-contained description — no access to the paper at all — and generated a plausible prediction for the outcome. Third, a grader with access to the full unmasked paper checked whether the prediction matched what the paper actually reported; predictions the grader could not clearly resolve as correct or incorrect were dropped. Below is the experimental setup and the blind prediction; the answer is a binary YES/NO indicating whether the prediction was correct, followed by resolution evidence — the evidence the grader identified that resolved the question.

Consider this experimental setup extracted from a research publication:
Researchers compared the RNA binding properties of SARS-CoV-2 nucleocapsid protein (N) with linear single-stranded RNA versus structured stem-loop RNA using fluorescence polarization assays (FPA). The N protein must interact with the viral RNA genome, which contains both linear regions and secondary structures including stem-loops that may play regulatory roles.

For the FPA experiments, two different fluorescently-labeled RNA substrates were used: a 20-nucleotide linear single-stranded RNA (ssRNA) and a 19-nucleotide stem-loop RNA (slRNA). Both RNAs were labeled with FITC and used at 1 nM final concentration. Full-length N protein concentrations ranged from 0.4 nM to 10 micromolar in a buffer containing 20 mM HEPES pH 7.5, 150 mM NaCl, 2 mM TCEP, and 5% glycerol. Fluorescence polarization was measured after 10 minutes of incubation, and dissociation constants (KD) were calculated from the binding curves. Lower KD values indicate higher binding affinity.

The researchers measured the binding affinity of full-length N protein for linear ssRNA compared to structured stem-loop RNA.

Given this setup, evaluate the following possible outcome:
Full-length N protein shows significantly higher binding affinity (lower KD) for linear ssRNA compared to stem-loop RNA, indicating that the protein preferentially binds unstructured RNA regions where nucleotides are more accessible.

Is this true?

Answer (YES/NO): YES